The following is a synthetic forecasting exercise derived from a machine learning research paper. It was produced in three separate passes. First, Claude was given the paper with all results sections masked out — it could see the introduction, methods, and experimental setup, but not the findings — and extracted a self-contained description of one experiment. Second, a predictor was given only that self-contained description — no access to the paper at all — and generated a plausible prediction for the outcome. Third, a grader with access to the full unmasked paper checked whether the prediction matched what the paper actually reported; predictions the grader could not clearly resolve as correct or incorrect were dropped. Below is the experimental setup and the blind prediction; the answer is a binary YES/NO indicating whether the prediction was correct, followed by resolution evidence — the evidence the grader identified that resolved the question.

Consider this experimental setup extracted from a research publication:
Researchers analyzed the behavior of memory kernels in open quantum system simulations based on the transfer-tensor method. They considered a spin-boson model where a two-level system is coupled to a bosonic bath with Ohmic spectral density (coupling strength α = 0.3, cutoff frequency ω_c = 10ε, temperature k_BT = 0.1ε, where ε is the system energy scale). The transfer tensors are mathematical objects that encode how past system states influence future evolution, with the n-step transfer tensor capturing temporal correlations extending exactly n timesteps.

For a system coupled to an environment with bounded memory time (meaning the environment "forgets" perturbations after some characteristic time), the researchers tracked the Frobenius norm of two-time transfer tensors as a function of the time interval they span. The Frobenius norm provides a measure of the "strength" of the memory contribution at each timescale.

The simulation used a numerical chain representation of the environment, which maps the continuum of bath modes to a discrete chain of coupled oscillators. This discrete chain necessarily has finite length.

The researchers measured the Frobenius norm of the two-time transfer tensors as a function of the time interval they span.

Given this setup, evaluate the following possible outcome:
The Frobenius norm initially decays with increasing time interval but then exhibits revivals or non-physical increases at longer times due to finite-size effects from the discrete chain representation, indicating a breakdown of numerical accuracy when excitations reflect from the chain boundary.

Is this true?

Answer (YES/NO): YES